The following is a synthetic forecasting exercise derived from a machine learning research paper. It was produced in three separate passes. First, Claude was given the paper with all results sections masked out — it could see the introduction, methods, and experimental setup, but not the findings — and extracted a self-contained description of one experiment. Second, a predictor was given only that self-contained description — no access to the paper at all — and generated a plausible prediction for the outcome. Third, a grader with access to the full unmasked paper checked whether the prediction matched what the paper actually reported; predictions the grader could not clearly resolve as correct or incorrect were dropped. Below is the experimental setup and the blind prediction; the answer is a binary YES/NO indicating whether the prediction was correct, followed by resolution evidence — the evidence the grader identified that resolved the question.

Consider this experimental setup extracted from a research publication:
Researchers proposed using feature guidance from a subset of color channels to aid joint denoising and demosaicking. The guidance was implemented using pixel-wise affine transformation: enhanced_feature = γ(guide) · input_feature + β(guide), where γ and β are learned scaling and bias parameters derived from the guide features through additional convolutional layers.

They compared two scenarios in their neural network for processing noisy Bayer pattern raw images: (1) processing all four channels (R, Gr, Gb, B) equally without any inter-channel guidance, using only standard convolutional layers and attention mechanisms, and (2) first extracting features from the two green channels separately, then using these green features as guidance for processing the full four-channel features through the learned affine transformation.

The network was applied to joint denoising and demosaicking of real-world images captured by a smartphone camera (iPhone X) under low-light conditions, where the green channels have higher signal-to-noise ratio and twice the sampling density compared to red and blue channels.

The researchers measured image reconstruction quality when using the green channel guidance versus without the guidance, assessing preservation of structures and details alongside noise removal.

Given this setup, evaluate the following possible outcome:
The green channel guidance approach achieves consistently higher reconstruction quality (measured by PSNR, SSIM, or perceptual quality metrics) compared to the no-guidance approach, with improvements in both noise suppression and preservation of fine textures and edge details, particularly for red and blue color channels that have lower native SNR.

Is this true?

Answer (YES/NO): YES